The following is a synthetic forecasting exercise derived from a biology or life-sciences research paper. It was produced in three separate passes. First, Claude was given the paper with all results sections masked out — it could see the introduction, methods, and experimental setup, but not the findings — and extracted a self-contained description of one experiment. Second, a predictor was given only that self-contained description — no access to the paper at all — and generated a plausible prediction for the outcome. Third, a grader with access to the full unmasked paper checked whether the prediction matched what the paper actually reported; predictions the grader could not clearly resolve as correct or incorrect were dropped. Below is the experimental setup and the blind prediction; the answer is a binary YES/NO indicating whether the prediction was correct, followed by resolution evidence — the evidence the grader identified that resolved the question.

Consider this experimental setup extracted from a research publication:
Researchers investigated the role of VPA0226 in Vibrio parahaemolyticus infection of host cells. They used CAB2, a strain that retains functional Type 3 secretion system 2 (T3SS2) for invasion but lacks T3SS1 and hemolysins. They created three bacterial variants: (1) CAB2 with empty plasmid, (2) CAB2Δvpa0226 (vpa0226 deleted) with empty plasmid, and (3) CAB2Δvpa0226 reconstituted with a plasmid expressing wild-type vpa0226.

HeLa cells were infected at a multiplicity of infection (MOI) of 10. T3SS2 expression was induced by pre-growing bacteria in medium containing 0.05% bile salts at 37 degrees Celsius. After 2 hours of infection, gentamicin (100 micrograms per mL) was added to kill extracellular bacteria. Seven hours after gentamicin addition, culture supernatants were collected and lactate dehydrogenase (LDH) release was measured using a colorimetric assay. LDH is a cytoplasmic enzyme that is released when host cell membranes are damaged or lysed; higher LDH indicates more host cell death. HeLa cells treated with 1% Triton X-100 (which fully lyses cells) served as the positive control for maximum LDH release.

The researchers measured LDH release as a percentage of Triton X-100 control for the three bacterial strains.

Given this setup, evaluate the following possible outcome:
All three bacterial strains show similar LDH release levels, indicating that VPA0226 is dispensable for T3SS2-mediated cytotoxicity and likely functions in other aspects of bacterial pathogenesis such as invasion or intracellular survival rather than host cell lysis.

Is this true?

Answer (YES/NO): NO